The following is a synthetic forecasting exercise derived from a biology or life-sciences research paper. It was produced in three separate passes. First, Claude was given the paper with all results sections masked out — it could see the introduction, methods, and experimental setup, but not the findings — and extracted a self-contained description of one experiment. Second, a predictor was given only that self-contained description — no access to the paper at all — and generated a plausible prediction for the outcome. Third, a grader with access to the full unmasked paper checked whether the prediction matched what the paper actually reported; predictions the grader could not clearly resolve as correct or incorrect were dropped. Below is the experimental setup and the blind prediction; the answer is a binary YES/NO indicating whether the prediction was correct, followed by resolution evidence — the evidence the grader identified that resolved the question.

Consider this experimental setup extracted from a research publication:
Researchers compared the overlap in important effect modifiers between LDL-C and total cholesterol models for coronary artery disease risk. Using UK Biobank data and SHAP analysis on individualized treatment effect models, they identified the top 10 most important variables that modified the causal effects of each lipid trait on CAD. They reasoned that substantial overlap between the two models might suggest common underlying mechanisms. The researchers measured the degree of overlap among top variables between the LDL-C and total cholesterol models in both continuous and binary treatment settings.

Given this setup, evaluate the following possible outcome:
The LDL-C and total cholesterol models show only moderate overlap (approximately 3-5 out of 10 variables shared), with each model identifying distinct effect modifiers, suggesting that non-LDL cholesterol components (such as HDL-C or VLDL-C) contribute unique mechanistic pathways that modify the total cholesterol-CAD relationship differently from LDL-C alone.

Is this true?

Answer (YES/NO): NO